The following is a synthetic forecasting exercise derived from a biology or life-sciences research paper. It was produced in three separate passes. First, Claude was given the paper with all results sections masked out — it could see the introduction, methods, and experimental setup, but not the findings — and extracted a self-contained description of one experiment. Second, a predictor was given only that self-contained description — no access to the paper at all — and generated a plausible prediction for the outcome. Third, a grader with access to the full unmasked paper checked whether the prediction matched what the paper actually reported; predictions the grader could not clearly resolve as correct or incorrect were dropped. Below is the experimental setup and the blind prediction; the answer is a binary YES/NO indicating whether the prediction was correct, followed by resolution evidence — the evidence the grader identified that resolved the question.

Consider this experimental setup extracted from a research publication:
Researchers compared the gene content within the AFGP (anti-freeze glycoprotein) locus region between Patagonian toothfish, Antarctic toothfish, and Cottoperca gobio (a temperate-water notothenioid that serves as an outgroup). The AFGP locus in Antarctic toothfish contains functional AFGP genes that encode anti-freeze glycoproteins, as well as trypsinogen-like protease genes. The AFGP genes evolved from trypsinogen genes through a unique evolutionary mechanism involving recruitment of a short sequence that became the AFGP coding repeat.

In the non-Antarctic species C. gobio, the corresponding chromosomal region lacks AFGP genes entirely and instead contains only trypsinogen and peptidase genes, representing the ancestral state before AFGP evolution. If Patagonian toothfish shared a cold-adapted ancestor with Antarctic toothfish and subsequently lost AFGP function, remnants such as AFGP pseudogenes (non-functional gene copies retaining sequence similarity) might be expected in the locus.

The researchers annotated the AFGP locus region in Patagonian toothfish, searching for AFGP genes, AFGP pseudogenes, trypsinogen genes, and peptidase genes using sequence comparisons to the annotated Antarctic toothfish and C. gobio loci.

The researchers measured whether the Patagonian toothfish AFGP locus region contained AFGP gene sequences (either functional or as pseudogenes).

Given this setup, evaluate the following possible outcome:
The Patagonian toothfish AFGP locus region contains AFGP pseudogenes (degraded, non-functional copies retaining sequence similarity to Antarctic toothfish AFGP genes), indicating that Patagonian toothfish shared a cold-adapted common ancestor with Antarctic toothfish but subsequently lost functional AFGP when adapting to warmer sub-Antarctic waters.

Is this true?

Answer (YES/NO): NO